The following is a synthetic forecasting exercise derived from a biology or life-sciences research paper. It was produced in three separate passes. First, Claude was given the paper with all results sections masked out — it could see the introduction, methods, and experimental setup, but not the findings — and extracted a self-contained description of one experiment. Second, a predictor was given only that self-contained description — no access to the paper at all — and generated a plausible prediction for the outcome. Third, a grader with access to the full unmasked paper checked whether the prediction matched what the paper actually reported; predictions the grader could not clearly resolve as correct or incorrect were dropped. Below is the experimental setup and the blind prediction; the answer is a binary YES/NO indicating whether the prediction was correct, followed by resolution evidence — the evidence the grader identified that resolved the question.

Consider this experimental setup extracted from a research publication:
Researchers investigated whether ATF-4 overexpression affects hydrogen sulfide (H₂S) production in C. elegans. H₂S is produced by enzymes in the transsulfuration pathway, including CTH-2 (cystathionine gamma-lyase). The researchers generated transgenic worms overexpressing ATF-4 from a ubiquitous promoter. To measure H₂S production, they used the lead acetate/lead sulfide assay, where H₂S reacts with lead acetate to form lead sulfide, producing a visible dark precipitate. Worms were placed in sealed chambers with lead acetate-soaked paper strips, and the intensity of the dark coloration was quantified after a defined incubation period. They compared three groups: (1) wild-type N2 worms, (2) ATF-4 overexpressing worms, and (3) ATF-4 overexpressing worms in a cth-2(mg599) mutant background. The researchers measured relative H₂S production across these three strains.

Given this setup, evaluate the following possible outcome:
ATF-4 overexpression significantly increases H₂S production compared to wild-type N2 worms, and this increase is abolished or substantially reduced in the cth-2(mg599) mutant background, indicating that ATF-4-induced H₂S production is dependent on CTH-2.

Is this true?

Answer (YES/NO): YES